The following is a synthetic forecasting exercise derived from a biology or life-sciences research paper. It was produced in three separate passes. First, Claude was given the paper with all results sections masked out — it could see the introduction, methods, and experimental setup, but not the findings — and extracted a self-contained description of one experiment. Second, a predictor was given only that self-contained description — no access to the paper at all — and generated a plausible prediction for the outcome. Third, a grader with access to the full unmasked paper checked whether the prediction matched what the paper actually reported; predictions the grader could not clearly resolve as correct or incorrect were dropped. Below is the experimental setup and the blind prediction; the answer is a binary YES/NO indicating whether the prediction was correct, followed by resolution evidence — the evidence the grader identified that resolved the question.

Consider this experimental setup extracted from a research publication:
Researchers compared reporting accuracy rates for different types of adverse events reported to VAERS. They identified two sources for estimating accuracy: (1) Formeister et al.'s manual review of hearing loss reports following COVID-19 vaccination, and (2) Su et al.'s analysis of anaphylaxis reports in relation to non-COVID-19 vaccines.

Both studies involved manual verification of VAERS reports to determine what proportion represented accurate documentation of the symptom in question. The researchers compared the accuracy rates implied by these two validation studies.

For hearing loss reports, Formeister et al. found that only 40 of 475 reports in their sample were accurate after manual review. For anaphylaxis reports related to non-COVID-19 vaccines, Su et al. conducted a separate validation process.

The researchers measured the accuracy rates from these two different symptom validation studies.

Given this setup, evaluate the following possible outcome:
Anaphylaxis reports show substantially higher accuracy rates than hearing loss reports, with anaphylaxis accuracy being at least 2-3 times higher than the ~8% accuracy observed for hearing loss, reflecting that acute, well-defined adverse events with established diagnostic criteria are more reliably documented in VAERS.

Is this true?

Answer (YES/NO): YES